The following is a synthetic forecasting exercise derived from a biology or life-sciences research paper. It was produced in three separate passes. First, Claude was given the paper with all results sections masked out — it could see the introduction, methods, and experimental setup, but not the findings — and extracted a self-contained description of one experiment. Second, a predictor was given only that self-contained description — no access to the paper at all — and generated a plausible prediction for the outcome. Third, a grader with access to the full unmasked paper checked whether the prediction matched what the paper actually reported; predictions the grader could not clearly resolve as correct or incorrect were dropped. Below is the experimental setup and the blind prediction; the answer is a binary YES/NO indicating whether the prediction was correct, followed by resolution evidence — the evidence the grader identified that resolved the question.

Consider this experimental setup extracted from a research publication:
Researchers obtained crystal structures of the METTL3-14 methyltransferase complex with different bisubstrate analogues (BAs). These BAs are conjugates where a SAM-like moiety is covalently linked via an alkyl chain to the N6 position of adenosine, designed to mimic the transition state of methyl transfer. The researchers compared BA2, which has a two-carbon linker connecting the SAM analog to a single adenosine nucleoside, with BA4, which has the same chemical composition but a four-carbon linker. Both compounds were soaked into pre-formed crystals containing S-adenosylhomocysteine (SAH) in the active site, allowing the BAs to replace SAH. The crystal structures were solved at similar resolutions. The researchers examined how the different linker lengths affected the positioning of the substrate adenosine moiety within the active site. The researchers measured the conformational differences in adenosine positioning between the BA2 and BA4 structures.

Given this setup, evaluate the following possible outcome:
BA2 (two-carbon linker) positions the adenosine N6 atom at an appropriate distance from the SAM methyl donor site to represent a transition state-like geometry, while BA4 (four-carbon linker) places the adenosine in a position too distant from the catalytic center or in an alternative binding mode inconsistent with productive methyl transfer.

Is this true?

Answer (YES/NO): YES